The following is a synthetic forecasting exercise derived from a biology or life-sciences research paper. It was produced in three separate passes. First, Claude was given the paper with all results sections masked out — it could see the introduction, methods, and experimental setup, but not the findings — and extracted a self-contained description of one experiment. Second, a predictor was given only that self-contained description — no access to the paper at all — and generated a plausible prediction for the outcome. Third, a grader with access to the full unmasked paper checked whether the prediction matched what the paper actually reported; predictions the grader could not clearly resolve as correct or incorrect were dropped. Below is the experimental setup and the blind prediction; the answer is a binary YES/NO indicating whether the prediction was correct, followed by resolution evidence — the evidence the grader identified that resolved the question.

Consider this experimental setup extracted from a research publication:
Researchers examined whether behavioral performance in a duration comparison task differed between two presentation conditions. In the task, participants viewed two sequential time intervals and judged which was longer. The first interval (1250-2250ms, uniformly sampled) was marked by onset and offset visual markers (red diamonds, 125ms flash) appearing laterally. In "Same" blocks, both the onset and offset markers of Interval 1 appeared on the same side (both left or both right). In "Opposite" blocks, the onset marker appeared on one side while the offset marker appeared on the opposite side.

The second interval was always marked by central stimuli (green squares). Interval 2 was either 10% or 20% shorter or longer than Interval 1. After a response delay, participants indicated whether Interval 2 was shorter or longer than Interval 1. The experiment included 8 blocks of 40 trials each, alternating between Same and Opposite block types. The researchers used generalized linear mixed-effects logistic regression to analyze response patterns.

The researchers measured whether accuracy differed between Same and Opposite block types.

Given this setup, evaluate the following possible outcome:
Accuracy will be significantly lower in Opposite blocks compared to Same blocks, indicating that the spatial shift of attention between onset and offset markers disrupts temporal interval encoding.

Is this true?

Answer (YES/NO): NO